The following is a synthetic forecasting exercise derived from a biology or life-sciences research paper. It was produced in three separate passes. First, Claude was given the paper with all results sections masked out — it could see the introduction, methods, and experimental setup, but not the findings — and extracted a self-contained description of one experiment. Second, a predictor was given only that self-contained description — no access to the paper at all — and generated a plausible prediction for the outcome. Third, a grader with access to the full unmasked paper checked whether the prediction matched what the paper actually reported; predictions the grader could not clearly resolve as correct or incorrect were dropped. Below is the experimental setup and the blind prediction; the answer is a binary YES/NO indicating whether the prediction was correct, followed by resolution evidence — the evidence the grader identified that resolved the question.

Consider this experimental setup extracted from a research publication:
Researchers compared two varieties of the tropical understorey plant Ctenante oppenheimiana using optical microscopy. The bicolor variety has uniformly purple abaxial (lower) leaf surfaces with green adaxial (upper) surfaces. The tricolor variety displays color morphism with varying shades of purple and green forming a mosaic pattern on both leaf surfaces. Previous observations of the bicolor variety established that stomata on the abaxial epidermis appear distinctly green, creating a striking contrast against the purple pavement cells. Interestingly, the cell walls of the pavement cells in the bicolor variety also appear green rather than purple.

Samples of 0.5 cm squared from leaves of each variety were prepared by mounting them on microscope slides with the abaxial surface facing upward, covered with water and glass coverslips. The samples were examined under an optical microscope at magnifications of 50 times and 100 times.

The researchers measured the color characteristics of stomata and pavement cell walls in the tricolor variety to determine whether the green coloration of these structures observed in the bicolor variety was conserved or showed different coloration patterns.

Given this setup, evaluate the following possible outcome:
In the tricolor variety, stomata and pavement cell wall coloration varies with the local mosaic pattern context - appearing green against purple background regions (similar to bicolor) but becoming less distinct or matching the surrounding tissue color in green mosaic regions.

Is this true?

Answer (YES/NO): NO